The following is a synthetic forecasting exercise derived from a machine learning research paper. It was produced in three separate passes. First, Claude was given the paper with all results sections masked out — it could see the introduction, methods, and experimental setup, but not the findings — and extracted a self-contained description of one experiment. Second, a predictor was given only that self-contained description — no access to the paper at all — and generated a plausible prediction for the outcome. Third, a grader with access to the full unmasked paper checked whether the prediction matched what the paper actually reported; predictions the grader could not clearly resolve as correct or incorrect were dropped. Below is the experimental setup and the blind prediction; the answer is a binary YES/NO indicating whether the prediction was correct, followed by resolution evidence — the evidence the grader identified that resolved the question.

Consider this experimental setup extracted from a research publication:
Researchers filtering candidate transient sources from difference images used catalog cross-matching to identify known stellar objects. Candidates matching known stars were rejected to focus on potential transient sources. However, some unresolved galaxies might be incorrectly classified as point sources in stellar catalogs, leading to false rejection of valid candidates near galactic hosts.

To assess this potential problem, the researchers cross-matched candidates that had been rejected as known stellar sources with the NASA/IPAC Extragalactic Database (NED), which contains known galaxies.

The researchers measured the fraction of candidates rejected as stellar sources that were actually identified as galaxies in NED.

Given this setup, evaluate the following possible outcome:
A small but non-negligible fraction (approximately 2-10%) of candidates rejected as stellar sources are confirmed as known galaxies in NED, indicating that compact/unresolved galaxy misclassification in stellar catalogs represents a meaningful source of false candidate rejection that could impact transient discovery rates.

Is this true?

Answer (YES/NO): NO